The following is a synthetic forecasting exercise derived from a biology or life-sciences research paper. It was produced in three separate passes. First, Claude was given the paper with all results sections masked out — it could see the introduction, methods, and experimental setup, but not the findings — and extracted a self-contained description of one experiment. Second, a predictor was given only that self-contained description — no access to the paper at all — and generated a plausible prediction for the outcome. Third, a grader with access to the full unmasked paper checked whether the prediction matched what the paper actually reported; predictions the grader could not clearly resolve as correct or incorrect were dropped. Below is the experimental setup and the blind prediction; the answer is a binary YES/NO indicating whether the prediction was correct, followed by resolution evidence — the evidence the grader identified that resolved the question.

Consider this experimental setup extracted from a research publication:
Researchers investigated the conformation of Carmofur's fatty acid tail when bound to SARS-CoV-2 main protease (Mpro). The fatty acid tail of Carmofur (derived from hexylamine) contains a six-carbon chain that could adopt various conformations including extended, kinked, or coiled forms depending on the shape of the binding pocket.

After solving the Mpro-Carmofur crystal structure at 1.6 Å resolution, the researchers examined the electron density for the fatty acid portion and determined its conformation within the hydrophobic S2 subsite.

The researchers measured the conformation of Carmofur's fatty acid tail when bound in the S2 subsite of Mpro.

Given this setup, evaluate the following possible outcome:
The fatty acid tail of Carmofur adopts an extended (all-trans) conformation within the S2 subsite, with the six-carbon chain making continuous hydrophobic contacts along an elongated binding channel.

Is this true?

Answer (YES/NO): YES